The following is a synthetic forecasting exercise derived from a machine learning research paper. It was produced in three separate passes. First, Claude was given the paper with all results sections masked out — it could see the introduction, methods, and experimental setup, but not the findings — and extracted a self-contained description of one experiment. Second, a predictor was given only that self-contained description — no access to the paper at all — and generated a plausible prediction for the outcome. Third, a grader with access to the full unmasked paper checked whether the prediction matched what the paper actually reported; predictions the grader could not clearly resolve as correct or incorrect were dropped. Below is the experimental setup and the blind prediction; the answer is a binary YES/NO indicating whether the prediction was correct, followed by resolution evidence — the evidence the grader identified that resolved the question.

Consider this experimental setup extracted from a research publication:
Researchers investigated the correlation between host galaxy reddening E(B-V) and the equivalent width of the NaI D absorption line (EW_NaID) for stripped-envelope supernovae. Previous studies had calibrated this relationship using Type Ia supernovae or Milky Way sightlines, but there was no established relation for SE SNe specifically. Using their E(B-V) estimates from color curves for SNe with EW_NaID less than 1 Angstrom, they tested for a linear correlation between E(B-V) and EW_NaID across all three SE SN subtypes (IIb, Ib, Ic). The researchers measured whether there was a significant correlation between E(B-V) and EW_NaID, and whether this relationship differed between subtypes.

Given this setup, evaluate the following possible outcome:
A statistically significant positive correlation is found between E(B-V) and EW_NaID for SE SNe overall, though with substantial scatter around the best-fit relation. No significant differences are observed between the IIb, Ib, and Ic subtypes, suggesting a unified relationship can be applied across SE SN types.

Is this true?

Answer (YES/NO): YES